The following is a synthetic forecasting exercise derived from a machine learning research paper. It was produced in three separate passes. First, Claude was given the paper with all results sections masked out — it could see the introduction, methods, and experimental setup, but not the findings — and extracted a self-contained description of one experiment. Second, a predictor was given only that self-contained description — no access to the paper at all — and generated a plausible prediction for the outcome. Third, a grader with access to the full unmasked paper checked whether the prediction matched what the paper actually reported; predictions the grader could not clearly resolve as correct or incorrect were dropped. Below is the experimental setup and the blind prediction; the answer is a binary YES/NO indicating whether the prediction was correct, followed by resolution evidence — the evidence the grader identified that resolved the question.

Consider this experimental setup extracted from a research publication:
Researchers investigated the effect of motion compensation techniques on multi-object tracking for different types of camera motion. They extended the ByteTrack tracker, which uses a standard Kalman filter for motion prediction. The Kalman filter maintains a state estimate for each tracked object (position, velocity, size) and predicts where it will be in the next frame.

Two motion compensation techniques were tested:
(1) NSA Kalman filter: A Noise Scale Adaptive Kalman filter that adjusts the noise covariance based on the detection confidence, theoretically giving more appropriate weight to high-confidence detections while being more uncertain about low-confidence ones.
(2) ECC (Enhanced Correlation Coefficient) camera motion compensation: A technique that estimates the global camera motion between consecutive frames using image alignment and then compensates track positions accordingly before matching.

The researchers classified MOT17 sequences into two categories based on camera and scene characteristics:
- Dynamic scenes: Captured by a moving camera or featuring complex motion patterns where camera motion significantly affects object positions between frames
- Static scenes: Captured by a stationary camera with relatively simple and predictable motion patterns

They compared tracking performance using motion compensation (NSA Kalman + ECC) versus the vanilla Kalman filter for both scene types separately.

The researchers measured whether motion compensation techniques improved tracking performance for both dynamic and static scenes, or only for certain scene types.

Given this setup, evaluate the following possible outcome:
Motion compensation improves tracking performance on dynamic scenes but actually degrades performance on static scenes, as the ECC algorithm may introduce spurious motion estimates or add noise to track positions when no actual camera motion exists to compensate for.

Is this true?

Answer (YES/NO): NO